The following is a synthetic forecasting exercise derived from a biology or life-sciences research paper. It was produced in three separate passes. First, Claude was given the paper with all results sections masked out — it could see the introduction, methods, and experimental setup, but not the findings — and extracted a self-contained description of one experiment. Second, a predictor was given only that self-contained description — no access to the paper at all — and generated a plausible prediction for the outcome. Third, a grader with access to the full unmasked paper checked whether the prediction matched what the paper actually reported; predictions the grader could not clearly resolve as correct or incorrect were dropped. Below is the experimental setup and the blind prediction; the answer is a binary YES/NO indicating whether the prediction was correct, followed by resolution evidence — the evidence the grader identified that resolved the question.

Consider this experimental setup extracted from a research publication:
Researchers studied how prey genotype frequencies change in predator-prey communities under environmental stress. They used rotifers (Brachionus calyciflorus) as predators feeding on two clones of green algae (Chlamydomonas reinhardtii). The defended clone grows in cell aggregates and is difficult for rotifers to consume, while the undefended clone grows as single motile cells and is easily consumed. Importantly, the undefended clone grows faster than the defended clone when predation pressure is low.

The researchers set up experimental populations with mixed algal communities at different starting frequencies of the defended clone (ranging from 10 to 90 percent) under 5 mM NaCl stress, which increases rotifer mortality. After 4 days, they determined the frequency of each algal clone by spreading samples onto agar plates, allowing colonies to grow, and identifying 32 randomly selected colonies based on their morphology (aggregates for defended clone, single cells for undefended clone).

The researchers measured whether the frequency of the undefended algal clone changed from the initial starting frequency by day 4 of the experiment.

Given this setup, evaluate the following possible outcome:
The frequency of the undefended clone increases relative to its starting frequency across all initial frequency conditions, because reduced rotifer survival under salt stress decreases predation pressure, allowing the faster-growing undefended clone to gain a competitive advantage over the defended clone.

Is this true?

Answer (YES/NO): YES